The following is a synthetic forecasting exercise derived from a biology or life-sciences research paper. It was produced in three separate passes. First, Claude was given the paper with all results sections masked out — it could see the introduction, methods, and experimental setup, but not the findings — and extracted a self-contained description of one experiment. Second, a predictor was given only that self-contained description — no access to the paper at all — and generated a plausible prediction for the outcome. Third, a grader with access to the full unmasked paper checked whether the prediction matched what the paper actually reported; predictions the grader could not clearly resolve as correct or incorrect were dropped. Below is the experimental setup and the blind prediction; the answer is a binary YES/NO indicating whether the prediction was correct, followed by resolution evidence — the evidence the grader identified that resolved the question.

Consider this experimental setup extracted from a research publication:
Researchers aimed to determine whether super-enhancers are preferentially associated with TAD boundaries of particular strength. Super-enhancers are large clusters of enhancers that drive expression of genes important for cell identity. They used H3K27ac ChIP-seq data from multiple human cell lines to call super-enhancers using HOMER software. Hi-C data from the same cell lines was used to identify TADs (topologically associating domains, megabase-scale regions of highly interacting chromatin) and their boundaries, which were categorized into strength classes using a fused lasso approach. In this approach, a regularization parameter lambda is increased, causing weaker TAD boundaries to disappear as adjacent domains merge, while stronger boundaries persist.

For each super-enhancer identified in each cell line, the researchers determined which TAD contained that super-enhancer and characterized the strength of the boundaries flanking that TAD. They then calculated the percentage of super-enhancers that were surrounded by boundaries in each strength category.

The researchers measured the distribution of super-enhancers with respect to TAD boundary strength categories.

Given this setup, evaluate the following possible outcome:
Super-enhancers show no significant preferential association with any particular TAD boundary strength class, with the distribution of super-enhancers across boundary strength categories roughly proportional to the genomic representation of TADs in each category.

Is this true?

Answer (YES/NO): NO